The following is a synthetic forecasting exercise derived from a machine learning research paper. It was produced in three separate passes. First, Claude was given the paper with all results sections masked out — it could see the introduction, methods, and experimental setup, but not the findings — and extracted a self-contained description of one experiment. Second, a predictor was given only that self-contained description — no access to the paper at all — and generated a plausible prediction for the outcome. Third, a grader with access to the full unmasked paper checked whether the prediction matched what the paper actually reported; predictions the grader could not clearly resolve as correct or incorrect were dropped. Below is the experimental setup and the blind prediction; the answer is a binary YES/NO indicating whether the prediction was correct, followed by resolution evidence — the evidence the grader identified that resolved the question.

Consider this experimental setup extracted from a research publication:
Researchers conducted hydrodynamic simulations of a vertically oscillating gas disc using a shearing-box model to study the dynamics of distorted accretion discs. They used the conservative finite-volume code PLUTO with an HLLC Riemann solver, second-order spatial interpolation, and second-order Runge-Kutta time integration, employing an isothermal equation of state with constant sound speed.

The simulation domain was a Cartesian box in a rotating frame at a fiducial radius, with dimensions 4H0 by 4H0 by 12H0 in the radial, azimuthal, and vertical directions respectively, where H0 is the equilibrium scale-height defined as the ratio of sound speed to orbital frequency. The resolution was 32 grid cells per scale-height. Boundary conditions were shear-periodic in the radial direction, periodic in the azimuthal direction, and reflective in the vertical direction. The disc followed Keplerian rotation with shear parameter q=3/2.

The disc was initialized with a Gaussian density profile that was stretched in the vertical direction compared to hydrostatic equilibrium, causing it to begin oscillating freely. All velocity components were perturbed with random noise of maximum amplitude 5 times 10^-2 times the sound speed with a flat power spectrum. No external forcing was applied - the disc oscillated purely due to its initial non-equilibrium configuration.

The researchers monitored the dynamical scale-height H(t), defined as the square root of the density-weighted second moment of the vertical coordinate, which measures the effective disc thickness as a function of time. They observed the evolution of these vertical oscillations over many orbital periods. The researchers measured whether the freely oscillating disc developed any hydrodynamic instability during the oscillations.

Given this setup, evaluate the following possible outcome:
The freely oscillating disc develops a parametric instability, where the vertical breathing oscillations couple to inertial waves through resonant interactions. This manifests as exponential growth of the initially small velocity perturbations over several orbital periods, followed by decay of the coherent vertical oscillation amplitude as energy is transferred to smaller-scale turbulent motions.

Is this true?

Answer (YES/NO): NO